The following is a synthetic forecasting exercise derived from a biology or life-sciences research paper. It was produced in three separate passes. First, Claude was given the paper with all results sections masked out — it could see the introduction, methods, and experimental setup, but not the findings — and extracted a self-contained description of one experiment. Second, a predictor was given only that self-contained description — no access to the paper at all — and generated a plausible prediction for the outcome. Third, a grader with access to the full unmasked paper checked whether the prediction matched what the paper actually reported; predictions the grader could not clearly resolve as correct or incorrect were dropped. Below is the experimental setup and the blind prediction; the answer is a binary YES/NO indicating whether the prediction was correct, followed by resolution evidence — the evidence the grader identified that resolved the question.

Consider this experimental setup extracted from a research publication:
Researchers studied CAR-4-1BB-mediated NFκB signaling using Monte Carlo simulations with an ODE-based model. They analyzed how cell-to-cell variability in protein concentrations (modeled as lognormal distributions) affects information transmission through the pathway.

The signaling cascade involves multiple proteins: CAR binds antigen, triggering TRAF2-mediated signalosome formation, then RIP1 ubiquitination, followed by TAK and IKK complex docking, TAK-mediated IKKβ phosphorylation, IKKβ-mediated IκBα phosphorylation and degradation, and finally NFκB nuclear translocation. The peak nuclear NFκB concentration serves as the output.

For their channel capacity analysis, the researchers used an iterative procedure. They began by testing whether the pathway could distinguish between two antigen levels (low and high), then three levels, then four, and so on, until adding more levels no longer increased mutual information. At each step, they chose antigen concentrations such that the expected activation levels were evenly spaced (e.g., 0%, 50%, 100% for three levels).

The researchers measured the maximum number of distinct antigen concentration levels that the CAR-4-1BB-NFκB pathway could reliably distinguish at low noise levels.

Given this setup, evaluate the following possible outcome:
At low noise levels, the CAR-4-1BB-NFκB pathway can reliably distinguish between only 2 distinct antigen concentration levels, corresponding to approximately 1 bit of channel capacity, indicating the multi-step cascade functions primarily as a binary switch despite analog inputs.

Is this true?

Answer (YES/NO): NO